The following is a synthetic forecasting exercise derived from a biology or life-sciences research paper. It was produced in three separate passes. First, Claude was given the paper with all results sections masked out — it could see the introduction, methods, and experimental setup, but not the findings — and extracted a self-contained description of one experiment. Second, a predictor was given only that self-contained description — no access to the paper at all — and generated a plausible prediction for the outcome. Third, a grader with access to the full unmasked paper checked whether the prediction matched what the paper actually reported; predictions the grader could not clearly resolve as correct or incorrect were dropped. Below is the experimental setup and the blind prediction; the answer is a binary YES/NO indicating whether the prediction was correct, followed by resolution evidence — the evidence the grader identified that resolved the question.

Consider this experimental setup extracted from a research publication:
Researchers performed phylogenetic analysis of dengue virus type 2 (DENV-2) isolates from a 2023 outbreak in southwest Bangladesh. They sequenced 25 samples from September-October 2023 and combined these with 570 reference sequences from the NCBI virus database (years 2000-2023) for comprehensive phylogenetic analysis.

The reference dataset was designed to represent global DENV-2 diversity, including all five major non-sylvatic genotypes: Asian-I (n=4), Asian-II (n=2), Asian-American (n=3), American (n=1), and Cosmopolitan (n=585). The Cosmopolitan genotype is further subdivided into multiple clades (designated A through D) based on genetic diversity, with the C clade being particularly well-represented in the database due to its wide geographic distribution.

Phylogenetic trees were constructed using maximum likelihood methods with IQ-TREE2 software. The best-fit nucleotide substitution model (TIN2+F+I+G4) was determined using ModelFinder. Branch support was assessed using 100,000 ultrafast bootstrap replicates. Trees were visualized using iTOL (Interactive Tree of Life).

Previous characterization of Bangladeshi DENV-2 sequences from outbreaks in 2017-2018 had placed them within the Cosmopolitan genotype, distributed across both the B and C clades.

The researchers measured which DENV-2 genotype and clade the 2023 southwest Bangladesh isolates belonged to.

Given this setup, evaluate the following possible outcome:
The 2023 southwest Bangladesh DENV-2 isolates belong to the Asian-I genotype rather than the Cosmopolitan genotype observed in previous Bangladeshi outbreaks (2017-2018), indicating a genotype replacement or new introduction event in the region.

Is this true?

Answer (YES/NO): NO